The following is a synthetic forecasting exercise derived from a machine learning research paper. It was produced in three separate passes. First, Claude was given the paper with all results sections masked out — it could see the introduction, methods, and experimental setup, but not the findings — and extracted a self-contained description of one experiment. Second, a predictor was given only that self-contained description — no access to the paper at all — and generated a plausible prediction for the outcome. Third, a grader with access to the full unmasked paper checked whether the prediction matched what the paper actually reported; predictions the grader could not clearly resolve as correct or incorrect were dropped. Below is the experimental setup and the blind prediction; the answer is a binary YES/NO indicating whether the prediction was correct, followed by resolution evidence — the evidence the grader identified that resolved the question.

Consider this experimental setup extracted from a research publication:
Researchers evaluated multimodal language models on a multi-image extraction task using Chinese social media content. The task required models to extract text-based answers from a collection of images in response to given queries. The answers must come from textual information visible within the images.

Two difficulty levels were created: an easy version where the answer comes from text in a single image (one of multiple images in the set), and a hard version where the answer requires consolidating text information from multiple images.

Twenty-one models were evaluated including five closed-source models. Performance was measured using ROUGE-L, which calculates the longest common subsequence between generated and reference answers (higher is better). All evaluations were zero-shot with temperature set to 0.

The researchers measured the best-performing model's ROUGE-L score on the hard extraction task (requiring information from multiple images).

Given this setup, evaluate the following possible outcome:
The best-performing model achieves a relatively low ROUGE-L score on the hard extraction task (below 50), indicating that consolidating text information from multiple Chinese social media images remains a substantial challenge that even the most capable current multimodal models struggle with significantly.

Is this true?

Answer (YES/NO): NO